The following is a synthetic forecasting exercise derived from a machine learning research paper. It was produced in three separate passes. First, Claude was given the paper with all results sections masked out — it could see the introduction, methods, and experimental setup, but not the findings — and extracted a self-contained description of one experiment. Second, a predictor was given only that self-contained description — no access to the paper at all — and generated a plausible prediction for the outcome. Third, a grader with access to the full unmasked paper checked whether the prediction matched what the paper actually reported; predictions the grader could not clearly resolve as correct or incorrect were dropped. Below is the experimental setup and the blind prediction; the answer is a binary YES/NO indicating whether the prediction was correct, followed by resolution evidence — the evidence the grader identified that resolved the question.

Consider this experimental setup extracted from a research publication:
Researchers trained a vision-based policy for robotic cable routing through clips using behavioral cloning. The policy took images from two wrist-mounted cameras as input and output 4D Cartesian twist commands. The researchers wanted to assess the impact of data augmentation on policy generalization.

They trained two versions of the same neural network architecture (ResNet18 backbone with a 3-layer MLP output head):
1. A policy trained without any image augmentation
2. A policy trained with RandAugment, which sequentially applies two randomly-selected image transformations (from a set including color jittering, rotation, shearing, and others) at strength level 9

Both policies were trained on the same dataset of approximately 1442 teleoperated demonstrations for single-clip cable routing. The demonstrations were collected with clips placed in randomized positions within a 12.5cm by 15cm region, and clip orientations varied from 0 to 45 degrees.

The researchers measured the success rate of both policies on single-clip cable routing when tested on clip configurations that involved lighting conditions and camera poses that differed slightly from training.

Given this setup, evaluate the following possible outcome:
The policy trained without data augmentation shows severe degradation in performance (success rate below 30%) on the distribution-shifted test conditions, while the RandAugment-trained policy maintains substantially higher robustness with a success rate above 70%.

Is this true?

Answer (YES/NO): NO